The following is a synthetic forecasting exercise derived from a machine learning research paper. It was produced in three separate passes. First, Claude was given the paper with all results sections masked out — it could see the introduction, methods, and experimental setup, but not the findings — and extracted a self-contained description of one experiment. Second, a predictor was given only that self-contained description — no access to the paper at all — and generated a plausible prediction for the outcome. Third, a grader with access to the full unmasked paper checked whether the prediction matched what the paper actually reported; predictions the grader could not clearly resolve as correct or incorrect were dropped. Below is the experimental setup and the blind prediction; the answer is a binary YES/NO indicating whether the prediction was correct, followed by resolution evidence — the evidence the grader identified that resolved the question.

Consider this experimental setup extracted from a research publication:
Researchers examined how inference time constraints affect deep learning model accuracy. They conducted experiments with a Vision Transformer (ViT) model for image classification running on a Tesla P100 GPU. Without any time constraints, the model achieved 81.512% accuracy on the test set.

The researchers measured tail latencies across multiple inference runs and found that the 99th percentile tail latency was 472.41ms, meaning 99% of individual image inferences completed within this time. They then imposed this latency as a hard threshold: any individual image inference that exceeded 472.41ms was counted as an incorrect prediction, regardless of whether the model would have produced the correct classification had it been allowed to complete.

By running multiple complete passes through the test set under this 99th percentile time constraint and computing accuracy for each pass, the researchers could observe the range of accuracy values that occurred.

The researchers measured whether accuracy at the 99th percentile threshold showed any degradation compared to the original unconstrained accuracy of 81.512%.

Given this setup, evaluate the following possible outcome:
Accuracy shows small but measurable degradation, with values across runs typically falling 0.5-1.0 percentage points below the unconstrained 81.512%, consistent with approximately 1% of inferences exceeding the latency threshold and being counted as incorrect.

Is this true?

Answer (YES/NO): NO